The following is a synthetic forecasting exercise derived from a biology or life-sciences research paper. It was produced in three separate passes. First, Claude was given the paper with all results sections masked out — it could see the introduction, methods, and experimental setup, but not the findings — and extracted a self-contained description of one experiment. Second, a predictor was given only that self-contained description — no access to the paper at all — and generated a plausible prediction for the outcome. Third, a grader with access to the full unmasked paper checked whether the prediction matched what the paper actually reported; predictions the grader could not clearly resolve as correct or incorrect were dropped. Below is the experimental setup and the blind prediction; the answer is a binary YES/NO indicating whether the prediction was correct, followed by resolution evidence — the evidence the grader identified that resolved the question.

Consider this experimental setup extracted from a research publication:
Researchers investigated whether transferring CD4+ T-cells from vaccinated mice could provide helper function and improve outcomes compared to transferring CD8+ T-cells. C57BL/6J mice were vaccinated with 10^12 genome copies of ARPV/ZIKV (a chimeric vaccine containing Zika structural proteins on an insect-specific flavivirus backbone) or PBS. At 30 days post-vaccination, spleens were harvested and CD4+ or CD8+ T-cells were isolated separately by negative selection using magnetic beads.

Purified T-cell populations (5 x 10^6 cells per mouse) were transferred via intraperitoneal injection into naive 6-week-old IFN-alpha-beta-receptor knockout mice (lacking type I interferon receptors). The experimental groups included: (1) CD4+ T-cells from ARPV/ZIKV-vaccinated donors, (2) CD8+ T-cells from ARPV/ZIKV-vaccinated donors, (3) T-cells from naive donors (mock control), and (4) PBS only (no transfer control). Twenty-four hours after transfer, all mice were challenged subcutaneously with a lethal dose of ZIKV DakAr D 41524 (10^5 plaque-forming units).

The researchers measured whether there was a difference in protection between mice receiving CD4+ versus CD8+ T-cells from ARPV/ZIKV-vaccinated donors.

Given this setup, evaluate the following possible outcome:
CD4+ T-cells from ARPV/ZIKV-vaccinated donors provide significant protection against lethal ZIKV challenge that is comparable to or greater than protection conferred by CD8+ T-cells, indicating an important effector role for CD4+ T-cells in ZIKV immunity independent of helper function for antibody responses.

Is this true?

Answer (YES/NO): YES